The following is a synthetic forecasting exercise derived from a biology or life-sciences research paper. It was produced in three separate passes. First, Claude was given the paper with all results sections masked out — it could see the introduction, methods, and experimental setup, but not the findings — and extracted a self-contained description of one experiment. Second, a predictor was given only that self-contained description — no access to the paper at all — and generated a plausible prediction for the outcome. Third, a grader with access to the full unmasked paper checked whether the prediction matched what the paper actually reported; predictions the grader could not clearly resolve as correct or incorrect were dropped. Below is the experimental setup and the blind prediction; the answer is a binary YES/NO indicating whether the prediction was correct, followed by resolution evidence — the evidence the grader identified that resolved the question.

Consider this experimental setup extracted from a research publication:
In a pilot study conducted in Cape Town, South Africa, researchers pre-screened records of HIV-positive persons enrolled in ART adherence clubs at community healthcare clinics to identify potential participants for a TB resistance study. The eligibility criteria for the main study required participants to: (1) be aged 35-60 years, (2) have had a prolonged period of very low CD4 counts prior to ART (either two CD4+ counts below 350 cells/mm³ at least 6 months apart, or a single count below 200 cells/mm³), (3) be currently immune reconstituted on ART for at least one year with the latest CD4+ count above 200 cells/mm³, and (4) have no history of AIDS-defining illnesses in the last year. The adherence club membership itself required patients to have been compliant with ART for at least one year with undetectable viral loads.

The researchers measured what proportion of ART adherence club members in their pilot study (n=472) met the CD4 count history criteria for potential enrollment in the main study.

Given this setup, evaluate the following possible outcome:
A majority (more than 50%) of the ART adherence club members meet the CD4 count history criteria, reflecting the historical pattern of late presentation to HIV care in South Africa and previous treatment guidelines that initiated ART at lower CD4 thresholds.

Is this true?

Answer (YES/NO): NO